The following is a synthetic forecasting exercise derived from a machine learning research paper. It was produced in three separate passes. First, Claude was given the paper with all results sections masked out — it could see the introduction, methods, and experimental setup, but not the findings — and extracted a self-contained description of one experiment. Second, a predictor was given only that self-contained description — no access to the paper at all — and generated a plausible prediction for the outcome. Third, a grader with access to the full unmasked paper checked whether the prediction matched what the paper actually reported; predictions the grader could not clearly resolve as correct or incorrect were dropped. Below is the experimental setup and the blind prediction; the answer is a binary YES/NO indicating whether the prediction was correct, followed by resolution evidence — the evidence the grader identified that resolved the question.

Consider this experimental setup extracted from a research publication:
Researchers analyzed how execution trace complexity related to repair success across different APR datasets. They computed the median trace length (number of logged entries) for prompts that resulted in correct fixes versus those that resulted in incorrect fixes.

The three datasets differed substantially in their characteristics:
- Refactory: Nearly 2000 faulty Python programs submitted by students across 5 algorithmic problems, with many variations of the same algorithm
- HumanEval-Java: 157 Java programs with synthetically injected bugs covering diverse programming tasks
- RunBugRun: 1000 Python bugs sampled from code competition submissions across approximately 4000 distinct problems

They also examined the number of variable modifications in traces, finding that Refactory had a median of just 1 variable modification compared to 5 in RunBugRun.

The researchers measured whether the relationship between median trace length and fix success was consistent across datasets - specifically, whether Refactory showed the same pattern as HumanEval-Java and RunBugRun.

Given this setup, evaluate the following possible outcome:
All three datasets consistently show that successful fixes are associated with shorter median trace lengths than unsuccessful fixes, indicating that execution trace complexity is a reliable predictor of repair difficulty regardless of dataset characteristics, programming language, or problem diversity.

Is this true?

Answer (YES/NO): NO